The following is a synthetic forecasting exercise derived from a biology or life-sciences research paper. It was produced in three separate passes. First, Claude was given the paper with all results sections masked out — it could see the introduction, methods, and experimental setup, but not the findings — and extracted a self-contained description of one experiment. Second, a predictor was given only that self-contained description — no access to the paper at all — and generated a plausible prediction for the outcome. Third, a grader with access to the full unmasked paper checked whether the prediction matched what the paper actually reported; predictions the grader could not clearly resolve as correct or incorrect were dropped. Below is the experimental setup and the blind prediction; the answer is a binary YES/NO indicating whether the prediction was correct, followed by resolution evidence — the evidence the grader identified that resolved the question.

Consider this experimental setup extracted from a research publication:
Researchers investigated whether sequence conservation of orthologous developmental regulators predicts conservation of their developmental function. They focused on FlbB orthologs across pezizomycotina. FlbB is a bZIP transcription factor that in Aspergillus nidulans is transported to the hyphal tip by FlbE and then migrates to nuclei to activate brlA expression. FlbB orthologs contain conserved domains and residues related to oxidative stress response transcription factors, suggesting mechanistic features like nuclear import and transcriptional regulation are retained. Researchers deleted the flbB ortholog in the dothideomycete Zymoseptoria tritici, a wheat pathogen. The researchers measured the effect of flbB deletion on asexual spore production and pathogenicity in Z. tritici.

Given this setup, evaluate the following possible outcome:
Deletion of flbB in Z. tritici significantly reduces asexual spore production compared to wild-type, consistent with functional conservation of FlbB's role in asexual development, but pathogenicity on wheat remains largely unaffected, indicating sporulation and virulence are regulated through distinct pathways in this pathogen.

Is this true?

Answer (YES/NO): NO